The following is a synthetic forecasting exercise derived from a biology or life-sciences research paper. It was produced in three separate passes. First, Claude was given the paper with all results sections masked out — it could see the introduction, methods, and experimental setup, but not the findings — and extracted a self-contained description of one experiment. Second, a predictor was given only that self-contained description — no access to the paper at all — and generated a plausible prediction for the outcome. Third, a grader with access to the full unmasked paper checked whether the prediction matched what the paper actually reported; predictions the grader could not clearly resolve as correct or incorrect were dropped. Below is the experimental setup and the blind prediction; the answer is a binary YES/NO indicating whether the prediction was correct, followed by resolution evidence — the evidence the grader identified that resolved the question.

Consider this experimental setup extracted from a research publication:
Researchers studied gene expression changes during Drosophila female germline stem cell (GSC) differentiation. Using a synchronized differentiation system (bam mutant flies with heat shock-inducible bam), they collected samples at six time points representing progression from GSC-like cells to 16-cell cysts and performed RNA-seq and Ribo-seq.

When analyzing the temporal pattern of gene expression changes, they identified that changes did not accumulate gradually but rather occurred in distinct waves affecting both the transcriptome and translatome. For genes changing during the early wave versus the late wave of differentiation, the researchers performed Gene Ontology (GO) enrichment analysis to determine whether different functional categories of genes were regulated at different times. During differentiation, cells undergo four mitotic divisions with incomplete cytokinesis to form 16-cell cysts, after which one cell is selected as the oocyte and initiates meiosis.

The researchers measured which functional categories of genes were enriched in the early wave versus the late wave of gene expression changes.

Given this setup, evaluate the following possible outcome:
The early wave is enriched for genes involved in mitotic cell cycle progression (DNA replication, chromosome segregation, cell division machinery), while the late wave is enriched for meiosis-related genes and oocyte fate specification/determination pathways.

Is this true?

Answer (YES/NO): NO